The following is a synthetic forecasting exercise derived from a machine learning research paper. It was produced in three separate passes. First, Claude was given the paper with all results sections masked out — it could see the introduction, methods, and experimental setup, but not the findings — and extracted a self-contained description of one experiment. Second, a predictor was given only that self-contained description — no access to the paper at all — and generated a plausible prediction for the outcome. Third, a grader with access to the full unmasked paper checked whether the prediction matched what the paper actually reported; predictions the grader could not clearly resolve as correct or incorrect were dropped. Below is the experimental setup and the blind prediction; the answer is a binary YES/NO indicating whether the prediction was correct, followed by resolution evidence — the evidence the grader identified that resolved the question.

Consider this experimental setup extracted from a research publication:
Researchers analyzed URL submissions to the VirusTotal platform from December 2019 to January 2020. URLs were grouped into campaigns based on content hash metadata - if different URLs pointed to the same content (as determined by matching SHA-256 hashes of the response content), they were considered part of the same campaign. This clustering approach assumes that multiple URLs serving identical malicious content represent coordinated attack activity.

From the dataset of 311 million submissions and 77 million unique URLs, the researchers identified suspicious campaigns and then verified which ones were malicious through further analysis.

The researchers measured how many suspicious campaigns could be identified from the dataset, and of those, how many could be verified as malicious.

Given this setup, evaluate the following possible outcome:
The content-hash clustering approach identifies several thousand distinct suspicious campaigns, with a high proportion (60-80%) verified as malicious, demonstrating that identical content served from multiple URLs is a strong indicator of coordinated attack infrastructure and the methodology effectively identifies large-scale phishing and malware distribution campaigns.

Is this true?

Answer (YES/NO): NO